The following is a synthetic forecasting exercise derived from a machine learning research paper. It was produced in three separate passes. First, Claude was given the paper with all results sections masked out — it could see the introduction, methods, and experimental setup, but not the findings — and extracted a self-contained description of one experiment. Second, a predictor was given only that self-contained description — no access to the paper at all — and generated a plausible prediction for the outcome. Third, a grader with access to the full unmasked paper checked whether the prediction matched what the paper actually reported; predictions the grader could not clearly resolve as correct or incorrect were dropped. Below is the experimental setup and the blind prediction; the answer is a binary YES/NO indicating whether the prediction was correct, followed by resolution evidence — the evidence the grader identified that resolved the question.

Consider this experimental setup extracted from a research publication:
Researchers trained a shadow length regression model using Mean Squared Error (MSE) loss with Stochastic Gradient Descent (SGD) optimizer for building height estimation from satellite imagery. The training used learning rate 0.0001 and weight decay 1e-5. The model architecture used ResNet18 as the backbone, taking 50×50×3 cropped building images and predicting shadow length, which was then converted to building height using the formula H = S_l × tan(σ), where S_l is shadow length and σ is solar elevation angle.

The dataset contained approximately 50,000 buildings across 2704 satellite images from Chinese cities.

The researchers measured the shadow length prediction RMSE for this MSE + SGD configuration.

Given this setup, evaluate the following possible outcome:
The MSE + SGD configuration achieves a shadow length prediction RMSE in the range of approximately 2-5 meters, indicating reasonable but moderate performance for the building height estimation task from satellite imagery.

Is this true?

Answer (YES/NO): NO